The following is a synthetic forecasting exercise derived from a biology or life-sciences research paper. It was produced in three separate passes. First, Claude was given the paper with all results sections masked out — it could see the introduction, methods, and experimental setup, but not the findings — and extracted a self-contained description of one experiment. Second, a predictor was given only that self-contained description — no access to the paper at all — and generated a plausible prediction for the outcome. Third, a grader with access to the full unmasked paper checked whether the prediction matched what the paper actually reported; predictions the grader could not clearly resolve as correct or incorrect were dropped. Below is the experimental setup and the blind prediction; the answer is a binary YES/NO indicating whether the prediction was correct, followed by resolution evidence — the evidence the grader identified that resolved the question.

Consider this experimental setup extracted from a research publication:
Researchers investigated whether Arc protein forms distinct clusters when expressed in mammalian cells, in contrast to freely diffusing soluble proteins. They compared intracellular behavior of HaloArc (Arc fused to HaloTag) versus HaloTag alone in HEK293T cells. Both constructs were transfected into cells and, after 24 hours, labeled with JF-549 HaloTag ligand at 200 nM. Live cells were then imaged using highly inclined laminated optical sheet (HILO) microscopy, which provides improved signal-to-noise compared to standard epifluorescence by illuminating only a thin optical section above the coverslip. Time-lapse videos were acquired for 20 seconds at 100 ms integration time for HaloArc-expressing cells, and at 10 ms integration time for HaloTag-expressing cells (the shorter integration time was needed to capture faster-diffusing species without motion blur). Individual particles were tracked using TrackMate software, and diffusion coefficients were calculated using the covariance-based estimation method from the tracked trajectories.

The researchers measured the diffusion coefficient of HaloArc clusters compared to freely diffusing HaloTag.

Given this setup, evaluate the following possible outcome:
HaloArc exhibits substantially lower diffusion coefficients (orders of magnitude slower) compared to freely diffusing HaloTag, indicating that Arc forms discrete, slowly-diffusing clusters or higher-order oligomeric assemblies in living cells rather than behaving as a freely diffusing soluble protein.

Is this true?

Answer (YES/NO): YES